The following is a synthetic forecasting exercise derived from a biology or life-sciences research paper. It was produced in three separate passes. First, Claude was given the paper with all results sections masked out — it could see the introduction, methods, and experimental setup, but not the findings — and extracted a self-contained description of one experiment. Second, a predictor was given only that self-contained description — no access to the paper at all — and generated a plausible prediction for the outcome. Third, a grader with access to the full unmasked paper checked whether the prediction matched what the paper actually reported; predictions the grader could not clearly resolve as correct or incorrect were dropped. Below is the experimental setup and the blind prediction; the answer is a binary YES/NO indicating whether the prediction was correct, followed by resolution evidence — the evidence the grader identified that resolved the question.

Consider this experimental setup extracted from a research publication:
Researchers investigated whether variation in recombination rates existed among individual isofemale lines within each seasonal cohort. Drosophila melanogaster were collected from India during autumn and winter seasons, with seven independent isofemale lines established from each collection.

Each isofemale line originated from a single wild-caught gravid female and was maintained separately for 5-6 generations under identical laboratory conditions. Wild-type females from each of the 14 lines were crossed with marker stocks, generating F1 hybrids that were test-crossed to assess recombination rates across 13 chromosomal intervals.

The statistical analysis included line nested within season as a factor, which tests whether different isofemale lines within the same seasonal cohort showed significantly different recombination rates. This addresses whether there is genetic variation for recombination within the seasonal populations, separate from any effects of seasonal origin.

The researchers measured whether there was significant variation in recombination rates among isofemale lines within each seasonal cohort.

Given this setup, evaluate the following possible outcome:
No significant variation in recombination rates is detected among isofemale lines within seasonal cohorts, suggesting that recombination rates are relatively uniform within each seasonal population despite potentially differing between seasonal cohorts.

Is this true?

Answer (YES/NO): YES